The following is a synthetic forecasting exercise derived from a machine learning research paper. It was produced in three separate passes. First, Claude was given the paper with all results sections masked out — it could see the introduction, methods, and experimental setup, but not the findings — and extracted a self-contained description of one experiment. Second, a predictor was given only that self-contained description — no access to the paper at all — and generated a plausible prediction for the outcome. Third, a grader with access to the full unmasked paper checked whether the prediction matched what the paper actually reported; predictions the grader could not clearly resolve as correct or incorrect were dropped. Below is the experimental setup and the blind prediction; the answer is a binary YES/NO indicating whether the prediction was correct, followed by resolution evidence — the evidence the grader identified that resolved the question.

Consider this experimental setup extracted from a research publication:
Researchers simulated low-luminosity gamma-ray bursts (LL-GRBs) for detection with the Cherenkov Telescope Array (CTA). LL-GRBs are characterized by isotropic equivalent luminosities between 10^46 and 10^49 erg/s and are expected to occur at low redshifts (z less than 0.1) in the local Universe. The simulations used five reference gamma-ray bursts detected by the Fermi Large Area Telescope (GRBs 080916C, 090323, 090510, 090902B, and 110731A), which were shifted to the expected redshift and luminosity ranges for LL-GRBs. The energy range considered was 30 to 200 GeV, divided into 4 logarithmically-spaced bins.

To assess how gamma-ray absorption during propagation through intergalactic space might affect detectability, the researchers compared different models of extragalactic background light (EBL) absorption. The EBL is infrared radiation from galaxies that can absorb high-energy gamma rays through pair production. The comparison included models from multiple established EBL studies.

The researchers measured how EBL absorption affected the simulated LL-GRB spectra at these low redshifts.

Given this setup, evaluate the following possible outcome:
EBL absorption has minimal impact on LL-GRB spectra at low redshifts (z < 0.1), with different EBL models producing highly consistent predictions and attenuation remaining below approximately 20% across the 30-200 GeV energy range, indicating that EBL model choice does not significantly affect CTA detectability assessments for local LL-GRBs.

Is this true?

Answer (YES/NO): NO